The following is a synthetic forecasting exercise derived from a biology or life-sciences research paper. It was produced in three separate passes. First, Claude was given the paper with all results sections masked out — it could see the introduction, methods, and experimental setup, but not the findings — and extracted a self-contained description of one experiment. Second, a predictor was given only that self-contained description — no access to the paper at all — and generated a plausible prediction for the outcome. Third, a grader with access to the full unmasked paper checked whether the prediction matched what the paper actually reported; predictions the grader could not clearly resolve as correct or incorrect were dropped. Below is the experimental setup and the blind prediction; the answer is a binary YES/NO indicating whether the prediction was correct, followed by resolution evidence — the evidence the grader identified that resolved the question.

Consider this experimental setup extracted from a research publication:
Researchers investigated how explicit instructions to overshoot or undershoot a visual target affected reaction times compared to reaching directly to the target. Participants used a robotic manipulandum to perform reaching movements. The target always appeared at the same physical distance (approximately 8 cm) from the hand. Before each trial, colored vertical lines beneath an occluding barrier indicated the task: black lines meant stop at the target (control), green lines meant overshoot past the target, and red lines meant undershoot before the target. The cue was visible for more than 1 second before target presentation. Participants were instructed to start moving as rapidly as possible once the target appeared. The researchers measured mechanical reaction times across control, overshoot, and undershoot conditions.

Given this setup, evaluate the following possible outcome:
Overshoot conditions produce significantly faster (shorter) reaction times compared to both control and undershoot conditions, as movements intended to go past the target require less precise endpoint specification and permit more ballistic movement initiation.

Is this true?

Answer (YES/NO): NO